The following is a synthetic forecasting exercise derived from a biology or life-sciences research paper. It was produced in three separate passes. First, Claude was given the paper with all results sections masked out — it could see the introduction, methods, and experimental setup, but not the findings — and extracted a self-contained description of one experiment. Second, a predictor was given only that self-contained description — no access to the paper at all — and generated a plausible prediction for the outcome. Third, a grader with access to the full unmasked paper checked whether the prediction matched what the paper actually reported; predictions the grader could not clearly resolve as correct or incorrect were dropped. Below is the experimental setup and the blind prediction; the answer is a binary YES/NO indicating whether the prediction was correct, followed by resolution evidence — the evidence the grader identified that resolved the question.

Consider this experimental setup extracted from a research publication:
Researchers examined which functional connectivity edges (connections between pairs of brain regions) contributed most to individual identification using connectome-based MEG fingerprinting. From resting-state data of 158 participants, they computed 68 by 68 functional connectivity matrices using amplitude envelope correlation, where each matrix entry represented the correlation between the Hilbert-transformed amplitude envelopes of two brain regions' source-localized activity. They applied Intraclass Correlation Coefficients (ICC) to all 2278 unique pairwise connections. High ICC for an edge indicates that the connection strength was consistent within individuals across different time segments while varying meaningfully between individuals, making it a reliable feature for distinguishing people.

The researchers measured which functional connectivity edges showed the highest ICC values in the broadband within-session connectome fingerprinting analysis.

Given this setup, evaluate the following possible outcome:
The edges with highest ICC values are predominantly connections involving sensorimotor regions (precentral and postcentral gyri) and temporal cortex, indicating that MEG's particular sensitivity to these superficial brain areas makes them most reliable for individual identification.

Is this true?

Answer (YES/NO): NO